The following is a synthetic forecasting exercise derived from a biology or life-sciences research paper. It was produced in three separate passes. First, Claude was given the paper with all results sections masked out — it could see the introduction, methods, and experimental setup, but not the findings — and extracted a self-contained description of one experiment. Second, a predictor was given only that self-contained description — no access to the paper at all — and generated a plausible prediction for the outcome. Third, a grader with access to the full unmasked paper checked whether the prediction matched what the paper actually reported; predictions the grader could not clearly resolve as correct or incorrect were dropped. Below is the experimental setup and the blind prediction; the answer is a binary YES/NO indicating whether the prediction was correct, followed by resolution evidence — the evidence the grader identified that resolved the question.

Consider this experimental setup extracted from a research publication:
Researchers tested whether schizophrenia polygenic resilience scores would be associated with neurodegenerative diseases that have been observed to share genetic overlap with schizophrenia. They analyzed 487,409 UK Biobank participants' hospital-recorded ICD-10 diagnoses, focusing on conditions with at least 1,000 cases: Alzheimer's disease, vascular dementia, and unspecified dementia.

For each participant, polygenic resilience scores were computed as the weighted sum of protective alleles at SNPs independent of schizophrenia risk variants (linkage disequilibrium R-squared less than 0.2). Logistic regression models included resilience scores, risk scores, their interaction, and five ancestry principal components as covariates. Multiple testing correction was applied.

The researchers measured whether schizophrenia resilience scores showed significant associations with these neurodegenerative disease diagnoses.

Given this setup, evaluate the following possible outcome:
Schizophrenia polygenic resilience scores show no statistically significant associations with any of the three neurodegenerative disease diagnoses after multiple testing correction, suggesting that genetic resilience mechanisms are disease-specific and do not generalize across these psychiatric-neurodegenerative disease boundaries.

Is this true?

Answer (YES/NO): YES